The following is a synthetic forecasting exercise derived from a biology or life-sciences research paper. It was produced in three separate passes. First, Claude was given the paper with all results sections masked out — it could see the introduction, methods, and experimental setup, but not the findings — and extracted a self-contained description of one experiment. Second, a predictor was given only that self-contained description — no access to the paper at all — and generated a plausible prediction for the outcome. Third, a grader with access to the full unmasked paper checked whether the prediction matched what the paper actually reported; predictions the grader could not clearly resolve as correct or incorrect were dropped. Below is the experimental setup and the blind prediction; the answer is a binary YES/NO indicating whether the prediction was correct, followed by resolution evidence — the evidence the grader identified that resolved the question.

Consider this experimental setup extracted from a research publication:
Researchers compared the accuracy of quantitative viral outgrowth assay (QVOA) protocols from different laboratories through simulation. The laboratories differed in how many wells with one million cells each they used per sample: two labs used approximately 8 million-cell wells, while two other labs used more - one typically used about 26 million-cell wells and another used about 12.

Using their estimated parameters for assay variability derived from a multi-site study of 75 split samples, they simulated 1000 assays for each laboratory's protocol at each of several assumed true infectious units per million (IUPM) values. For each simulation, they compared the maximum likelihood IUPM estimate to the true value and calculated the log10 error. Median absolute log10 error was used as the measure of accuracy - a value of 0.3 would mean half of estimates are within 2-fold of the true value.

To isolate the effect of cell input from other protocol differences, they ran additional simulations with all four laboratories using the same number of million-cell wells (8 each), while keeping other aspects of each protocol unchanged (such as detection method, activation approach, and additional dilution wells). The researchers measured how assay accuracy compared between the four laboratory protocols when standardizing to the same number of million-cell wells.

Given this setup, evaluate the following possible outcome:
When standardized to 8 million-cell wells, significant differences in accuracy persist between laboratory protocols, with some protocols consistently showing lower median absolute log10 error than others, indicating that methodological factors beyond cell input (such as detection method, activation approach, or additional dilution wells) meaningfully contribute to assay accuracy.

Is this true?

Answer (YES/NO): NO